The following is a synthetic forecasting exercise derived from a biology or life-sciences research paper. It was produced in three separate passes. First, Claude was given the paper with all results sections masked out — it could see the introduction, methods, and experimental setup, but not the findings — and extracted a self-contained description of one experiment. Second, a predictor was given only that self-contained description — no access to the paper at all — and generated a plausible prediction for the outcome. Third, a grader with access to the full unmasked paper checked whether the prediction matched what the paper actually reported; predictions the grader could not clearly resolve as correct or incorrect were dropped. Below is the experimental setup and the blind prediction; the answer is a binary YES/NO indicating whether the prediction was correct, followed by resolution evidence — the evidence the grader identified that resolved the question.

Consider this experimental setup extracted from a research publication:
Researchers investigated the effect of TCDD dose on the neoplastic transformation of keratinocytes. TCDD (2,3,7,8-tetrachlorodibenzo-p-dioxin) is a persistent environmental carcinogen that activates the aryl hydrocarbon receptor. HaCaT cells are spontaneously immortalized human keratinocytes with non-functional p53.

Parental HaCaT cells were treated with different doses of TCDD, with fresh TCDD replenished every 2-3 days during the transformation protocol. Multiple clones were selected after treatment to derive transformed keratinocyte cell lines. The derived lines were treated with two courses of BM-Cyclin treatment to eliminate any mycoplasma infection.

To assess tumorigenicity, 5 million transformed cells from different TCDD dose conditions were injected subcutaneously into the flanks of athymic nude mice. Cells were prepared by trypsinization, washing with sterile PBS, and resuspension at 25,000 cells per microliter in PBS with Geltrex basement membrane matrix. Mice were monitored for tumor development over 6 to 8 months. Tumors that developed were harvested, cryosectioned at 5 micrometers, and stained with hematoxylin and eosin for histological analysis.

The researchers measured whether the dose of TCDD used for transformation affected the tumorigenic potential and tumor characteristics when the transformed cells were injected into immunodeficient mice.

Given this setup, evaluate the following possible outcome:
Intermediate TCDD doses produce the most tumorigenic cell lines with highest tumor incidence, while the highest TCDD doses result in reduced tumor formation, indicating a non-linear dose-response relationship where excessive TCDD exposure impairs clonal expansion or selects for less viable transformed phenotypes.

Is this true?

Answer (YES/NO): NO